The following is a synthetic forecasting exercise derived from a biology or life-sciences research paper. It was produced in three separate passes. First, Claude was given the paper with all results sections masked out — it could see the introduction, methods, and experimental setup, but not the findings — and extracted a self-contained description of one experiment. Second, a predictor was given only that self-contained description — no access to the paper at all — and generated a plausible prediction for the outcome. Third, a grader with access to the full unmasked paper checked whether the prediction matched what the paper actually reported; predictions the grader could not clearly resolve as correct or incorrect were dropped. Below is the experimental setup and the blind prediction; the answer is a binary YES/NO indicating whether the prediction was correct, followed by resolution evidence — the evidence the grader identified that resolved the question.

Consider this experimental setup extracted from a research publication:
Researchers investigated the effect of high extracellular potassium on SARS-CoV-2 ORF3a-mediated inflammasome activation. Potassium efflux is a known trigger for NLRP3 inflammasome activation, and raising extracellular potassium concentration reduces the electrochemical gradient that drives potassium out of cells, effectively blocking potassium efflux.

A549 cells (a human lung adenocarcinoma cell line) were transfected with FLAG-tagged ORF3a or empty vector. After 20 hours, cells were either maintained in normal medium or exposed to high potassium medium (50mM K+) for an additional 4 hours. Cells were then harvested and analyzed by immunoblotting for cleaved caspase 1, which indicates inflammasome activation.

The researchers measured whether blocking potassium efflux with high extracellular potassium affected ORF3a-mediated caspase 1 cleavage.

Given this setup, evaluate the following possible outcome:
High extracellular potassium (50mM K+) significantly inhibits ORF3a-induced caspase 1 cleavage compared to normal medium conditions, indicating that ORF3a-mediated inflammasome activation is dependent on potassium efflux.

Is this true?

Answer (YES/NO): YES